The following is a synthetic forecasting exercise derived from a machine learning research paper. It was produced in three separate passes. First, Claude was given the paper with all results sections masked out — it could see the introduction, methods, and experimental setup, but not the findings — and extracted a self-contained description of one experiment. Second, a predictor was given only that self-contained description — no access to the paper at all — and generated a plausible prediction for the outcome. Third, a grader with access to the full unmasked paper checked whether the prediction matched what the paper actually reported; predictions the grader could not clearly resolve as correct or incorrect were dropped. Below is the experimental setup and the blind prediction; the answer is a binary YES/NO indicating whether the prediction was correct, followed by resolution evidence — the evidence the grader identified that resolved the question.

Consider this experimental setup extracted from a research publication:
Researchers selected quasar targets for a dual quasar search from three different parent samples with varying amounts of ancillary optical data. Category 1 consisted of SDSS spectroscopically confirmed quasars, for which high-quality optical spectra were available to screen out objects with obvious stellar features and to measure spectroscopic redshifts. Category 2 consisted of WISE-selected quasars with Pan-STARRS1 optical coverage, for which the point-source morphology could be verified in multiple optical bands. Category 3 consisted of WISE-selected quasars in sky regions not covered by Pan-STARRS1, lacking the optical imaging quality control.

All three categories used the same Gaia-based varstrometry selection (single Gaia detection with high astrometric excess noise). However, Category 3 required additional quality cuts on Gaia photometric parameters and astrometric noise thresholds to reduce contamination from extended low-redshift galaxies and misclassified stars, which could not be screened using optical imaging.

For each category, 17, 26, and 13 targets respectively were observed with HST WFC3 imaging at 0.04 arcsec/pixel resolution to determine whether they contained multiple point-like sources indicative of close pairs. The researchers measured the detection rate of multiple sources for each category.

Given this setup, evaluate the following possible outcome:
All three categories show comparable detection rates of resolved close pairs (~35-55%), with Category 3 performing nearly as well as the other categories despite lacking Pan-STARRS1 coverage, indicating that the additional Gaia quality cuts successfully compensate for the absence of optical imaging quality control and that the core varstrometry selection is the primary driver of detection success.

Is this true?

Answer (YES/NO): NO